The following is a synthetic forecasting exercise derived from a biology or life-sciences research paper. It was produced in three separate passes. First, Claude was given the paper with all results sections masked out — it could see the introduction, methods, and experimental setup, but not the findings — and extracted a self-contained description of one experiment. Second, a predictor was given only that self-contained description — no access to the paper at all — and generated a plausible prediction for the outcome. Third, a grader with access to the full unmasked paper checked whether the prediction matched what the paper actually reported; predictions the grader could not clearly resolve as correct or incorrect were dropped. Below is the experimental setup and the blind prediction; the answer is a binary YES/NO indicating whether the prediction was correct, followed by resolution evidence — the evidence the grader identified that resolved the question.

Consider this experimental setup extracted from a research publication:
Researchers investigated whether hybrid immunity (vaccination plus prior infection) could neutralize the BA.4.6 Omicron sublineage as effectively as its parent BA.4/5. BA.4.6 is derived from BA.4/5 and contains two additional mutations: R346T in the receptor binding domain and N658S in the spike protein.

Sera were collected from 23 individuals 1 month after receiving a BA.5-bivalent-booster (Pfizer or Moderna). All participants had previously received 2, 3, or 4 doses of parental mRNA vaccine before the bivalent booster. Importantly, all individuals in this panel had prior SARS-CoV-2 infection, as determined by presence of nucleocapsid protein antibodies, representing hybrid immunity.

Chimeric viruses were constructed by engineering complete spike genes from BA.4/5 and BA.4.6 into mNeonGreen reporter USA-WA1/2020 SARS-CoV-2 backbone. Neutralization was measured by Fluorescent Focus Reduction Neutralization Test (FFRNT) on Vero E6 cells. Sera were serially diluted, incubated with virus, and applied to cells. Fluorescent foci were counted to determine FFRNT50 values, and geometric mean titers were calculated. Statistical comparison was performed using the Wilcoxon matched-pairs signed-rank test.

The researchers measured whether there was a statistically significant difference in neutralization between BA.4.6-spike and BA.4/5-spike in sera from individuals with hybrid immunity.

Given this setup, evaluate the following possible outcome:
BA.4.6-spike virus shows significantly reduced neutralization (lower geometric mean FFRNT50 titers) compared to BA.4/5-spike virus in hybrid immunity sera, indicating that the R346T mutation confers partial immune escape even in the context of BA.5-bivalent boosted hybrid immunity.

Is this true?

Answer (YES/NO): YES